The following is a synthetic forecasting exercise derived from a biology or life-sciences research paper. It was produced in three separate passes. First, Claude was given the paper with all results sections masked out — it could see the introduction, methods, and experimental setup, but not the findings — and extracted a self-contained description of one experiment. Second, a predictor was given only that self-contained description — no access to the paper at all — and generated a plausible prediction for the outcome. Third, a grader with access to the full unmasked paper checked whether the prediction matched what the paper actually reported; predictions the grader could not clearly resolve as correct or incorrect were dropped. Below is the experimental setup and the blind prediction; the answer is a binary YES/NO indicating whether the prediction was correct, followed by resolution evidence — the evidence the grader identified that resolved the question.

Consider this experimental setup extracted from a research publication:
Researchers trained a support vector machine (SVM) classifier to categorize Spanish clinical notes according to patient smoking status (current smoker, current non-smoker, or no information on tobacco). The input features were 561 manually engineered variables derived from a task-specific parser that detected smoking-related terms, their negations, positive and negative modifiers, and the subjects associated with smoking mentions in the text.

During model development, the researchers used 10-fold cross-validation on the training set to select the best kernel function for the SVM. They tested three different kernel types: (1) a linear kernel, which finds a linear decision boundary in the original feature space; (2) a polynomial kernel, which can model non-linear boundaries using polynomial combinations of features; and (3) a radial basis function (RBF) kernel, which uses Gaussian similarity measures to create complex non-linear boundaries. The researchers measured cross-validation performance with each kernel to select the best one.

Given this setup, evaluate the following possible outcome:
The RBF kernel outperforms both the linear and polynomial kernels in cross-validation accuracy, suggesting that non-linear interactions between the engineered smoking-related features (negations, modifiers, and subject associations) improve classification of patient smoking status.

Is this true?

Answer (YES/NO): YES